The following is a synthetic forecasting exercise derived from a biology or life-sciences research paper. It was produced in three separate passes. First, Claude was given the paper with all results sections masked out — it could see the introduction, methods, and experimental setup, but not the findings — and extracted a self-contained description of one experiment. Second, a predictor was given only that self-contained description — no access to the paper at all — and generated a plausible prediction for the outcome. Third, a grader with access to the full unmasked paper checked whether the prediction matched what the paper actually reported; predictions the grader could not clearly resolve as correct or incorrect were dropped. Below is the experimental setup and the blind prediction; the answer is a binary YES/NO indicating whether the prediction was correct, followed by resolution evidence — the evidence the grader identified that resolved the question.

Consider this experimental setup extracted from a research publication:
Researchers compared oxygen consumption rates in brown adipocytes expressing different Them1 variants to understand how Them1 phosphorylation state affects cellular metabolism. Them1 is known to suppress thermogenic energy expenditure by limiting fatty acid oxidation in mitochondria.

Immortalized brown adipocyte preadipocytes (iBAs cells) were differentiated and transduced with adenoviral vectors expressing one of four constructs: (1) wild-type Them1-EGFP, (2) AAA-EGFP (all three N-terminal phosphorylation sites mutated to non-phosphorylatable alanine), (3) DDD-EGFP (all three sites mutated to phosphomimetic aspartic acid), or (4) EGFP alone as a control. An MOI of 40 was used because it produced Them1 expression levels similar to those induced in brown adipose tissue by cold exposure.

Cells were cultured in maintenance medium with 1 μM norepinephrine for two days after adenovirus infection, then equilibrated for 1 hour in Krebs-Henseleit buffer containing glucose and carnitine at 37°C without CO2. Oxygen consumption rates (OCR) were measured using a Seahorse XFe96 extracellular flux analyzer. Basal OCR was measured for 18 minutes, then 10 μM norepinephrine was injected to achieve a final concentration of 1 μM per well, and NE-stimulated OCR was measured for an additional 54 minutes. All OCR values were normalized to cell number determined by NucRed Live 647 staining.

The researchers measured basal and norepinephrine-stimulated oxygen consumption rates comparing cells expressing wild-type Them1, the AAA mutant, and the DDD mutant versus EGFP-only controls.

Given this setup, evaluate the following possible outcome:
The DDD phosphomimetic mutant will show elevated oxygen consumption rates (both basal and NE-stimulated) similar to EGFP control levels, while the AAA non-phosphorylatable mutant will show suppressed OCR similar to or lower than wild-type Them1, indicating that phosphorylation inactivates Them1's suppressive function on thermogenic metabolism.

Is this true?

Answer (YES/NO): YES